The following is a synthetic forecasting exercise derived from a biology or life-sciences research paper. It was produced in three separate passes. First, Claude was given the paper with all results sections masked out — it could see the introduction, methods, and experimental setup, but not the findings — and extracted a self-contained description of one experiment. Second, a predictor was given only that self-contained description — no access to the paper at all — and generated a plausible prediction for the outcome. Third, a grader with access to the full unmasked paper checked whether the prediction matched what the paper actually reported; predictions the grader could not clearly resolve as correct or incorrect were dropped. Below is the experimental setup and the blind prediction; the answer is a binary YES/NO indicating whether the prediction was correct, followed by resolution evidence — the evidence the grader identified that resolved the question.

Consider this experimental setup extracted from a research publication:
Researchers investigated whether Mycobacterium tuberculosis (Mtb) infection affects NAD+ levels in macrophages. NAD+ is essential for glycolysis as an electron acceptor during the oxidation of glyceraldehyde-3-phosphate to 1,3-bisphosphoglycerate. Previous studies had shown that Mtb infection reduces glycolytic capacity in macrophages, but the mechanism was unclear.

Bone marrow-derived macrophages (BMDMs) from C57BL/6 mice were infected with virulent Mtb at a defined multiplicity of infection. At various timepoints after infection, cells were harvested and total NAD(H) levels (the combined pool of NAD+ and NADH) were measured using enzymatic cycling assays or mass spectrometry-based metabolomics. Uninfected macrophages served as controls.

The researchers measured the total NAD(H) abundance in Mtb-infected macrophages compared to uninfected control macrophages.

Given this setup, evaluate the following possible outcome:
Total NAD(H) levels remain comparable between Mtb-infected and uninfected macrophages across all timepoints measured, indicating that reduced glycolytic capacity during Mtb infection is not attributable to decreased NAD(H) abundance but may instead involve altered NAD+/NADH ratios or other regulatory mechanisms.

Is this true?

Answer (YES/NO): NO